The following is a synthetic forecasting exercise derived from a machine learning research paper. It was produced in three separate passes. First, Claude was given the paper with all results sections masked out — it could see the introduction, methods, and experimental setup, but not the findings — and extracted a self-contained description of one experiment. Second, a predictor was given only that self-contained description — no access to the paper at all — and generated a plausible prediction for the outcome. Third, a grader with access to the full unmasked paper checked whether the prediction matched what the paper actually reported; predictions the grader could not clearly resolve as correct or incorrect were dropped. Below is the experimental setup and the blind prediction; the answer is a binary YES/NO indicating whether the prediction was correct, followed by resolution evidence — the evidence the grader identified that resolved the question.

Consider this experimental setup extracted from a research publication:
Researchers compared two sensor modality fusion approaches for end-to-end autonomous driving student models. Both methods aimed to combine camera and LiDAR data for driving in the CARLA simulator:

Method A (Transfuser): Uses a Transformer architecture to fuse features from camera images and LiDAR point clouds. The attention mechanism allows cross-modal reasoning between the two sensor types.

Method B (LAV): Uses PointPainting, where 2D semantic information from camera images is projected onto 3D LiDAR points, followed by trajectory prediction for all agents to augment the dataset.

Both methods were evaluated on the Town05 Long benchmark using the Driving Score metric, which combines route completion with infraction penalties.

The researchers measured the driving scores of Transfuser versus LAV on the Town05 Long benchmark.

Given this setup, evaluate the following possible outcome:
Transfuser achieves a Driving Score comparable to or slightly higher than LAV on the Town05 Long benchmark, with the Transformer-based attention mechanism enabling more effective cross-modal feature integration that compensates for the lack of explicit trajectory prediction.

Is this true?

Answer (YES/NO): NO